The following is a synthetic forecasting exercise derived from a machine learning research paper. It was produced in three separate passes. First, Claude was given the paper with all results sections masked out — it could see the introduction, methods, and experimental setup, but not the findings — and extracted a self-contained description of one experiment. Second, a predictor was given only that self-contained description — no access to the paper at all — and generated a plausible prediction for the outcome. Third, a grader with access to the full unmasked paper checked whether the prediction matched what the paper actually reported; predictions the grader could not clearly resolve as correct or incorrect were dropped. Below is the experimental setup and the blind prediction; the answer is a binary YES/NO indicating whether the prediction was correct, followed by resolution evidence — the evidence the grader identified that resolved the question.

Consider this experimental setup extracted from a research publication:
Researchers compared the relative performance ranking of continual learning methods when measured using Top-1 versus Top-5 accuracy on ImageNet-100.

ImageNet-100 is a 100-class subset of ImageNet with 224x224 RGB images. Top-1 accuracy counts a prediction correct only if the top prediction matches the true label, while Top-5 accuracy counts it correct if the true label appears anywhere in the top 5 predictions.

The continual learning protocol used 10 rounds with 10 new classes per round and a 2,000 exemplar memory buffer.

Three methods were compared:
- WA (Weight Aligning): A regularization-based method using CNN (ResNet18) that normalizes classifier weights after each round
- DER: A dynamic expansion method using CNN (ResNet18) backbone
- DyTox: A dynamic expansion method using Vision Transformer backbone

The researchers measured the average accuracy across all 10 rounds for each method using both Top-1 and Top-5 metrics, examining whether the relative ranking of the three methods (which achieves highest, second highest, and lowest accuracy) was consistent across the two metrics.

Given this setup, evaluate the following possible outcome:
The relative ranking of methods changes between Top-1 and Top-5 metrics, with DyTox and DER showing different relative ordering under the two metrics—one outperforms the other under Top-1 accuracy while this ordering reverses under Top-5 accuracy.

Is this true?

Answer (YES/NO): YES